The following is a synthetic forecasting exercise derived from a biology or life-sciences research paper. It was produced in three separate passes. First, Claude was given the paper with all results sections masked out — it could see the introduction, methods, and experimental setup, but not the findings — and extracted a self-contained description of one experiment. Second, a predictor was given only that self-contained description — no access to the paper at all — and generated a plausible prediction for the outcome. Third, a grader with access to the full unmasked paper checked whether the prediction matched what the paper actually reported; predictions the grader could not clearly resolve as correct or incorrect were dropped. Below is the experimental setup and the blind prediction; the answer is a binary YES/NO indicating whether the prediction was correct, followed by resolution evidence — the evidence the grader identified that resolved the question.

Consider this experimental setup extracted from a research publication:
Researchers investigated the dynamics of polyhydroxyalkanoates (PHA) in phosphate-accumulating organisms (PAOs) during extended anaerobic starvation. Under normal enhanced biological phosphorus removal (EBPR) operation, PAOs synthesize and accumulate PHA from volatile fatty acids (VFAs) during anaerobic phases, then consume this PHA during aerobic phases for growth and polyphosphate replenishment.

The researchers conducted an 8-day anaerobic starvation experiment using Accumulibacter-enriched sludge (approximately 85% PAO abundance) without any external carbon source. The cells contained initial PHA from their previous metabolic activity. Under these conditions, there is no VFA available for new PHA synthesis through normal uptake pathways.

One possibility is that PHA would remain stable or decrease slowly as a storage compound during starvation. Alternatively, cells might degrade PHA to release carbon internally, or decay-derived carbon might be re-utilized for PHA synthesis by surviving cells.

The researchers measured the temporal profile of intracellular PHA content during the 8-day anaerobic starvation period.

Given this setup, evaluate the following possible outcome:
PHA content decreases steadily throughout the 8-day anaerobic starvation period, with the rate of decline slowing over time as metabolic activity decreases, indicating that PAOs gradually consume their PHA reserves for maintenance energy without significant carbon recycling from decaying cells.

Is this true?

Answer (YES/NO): NO